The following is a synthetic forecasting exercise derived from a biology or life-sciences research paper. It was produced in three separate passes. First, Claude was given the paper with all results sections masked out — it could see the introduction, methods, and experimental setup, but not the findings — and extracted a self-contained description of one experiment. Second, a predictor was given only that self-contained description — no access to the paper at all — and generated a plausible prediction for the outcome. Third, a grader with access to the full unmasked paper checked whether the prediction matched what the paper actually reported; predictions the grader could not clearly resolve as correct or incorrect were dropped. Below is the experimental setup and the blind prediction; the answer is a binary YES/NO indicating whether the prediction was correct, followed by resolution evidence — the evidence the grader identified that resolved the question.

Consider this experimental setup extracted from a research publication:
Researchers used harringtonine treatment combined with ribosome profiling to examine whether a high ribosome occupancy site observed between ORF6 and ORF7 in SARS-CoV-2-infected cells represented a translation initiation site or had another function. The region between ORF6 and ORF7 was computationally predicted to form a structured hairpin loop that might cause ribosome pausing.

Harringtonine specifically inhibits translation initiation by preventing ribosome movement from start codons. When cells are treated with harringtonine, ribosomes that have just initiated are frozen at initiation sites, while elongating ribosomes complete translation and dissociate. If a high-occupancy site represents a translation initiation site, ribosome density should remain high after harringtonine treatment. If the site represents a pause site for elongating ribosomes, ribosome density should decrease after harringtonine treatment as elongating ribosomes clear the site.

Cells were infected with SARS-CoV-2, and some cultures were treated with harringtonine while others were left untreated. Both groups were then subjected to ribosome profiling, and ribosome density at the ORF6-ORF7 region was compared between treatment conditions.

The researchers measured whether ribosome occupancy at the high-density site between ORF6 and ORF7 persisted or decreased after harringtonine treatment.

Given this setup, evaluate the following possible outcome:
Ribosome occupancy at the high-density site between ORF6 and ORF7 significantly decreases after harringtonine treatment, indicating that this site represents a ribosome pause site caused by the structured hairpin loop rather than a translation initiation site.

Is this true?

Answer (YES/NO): YES